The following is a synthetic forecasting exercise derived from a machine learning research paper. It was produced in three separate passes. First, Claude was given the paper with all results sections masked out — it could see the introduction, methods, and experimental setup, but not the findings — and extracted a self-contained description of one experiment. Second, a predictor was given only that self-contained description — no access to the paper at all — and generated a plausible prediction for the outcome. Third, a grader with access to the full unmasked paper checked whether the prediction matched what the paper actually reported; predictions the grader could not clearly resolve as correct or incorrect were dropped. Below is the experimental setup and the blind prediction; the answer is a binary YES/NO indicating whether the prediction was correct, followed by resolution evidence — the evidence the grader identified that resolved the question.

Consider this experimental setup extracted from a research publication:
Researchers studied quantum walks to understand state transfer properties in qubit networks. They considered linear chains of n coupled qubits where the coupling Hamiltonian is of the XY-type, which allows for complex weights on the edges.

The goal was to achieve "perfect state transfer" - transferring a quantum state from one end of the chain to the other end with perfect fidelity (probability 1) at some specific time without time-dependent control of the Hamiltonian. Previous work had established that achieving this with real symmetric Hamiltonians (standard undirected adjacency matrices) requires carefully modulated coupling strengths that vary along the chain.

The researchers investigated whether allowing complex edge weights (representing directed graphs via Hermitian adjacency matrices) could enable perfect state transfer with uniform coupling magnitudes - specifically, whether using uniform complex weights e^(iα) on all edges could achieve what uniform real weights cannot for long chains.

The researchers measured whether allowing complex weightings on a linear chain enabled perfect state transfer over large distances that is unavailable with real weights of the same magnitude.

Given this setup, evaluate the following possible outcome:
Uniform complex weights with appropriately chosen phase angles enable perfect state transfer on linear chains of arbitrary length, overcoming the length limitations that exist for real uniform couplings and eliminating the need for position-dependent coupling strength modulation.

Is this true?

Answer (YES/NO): NO